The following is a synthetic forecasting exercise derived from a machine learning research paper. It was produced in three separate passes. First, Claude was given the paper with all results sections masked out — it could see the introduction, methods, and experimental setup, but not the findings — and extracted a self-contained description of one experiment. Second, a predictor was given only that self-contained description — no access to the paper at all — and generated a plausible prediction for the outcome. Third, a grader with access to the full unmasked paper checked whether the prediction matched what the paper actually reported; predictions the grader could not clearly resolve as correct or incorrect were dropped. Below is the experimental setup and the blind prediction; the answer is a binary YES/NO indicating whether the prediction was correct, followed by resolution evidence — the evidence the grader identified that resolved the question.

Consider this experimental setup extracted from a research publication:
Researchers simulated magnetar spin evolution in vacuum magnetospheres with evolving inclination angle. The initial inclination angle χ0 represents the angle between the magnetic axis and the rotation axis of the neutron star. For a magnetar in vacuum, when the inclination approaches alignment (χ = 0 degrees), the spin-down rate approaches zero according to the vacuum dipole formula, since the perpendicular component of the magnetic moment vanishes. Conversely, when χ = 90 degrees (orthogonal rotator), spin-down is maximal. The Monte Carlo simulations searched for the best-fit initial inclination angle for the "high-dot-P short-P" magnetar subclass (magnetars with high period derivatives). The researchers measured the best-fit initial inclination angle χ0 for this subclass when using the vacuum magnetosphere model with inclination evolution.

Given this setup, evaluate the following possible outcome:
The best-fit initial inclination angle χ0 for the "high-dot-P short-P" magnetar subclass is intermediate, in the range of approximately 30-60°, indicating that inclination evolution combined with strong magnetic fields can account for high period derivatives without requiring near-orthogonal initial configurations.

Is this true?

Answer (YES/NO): NO